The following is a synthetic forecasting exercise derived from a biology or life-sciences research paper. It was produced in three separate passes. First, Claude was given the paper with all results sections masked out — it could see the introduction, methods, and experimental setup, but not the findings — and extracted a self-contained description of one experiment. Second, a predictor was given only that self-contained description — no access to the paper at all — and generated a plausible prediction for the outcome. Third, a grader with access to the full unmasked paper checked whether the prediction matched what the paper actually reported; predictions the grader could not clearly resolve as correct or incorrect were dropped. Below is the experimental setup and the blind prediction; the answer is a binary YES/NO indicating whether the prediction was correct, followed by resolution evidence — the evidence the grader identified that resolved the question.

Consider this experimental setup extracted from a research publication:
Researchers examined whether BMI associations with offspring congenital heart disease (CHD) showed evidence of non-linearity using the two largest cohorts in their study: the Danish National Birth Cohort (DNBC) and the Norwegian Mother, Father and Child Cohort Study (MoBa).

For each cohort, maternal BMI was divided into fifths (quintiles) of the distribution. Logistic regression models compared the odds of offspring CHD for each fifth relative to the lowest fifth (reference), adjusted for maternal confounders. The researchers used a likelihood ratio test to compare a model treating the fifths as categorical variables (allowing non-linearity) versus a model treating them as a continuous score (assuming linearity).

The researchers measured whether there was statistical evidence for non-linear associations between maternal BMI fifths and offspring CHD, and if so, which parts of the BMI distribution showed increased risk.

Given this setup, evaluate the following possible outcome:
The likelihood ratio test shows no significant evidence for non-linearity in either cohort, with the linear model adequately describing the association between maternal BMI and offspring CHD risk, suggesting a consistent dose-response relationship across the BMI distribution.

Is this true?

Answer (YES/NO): NO